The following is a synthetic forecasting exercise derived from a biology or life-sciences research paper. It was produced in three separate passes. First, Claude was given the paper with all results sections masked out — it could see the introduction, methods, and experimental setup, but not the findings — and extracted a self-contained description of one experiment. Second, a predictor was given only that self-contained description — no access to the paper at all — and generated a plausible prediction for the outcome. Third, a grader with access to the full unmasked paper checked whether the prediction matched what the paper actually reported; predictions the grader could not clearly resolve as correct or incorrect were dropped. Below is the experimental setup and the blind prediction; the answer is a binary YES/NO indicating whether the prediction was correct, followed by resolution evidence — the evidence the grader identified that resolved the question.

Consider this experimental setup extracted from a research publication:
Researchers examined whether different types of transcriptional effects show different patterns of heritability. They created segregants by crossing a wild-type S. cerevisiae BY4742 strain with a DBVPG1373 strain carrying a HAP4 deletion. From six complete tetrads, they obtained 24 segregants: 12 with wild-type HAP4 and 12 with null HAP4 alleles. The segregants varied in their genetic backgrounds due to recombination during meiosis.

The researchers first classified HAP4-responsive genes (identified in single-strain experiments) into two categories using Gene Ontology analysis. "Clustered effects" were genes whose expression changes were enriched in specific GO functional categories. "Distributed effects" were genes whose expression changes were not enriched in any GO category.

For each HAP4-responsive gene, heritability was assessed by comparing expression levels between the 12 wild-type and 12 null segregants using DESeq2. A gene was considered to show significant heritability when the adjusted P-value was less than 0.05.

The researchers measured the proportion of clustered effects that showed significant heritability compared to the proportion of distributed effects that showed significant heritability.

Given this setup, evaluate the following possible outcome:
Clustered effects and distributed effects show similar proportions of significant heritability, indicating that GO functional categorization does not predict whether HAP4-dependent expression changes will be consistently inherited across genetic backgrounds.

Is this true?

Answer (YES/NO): NO